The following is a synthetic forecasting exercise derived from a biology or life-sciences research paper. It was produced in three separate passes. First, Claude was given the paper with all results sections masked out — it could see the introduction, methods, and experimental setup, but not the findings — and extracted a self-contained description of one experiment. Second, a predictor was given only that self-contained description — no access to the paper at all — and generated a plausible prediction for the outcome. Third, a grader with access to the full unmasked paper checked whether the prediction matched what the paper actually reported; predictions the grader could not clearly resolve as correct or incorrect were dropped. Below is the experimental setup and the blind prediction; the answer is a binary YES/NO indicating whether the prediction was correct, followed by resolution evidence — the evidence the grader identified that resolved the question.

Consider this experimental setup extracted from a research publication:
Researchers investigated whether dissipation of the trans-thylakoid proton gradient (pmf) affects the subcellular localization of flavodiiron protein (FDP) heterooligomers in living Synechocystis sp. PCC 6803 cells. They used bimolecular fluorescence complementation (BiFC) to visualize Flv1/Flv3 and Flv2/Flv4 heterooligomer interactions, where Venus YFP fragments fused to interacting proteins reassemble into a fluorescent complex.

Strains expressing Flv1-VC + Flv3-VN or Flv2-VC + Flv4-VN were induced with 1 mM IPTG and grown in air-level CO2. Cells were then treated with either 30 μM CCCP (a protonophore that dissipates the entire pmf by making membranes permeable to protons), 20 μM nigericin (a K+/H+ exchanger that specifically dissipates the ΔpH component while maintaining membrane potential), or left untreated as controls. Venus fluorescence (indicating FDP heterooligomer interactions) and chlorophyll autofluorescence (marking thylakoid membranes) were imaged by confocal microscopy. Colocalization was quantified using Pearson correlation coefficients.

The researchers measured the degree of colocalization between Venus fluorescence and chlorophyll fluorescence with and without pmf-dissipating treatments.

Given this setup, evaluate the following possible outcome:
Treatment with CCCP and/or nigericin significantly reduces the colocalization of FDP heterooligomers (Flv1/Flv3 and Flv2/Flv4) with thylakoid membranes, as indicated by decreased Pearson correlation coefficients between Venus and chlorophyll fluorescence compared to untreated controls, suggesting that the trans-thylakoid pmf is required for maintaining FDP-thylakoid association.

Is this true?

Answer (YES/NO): NO